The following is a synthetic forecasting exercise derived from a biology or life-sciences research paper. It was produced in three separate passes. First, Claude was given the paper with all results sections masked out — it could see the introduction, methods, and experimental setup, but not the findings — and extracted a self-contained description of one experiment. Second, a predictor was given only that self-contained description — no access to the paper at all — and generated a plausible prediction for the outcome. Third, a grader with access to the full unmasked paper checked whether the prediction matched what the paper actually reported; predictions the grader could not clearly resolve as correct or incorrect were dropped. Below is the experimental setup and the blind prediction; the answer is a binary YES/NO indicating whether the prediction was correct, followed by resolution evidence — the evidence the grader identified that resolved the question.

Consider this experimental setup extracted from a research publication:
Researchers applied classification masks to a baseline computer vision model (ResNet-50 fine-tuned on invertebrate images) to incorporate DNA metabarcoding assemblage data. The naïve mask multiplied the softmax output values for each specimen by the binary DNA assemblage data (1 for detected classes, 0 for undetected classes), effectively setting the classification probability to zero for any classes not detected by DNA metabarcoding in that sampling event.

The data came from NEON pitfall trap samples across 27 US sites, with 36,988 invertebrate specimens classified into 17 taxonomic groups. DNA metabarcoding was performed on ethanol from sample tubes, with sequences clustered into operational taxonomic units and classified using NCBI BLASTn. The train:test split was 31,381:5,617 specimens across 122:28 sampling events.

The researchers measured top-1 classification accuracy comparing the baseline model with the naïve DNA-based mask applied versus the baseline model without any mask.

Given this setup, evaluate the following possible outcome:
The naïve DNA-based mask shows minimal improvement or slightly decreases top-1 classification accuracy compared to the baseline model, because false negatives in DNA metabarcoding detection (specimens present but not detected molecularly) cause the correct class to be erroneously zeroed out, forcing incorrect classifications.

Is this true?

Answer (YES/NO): NO